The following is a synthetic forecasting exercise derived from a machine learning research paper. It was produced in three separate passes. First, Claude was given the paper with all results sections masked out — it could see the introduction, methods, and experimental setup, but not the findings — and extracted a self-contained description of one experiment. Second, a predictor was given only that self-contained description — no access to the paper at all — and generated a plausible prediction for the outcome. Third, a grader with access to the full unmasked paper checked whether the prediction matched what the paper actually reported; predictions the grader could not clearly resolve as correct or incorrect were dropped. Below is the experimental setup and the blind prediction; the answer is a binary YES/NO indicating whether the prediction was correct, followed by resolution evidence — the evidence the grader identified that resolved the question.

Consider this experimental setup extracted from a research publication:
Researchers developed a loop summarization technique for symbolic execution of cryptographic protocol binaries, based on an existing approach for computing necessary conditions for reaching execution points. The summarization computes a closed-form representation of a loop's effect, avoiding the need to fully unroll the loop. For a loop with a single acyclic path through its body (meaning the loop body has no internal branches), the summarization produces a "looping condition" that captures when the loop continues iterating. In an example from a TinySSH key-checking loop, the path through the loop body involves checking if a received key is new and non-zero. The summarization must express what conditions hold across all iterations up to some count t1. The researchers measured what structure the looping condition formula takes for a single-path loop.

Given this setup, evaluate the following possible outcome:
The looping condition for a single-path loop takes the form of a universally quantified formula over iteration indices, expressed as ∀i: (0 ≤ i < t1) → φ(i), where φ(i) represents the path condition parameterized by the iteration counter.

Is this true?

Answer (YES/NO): NO